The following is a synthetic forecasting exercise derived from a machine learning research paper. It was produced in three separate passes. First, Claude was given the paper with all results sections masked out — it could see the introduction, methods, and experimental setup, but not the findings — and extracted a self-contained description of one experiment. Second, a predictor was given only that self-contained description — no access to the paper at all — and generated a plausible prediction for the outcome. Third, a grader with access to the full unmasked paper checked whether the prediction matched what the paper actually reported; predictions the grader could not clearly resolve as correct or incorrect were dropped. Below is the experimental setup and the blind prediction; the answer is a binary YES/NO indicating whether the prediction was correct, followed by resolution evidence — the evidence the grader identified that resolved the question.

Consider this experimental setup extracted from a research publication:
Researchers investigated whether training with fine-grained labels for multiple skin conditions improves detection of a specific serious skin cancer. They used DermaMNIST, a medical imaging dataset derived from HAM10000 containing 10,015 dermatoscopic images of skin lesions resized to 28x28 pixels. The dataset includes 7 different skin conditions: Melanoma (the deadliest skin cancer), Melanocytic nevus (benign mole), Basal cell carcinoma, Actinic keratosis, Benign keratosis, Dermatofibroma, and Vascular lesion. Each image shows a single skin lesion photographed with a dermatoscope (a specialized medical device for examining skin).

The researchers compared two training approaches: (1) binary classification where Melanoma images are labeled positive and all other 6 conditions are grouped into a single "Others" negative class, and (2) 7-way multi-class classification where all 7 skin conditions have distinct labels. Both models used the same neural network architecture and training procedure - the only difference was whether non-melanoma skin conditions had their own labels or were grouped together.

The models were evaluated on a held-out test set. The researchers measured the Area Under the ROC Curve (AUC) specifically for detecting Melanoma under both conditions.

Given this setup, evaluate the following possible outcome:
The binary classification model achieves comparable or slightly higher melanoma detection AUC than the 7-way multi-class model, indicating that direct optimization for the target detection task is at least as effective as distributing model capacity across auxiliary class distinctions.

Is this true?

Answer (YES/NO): NO